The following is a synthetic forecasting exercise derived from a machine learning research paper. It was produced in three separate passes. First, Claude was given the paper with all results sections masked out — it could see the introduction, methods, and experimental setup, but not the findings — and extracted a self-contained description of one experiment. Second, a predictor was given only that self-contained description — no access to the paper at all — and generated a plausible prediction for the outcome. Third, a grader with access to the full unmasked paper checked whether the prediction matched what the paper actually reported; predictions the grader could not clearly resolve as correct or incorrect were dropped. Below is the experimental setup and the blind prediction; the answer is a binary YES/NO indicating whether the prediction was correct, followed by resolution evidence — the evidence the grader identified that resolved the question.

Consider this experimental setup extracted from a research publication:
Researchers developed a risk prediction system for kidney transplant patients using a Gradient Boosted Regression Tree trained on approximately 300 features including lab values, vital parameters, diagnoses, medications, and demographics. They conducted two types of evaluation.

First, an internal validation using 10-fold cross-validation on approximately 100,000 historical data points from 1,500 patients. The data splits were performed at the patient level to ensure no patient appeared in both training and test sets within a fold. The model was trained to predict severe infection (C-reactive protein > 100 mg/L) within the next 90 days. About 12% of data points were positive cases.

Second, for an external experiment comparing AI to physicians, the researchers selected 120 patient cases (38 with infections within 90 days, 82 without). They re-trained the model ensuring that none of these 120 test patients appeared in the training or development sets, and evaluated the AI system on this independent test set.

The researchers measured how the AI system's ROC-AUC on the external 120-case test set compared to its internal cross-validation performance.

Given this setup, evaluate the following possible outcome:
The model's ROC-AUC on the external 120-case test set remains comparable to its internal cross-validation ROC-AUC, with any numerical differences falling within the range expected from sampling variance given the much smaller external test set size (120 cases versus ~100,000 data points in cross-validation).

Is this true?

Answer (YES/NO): NO